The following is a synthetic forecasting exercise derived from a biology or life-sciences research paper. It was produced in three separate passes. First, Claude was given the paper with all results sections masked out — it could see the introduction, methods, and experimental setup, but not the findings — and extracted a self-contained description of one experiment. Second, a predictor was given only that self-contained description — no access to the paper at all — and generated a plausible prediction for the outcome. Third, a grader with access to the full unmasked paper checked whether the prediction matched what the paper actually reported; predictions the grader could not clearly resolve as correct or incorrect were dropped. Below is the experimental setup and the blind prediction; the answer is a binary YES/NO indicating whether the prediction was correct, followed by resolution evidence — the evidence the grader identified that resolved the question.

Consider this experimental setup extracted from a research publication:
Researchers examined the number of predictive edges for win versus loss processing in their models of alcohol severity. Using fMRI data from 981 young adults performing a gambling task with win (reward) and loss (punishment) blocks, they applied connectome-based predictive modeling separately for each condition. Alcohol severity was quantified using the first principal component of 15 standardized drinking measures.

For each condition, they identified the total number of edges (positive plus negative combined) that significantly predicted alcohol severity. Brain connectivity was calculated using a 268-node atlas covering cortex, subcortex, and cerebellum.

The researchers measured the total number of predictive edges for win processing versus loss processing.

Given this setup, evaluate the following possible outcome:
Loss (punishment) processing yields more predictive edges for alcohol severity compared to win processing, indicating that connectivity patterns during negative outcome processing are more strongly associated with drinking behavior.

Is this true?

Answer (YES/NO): NO